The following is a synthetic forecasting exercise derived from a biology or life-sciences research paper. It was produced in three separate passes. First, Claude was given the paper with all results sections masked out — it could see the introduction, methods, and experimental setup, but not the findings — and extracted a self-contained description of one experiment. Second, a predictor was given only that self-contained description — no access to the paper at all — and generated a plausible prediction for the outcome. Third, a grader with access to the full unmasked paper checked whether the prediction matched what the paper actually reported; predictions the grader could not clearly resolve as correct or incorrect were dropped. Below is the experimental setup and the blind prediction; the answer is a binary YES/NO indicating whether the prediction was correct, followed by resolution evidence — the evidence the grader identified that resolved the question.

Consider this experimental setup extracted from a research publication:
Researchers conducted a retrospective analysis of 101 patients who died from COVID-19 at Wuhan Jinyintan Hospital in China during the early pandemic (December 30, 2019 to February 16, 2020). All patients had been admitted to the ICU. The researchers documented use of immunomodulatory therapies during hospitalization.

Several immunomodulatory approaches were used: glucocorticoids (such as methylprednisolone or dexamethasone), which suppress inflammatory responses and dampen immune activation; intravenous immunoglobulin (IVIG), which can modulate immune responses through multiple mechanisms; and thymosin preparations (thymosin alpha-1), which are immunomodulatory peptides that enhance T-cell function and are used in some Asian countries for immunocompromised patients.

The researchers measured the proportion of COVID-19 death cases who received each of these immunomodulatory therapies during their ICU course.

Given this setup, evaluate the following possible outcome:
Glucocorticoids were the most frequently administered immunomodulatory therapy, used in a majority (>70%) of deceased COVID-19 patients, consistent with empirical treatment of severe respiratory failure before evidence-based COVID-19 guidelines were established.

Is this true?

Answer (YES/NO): NO